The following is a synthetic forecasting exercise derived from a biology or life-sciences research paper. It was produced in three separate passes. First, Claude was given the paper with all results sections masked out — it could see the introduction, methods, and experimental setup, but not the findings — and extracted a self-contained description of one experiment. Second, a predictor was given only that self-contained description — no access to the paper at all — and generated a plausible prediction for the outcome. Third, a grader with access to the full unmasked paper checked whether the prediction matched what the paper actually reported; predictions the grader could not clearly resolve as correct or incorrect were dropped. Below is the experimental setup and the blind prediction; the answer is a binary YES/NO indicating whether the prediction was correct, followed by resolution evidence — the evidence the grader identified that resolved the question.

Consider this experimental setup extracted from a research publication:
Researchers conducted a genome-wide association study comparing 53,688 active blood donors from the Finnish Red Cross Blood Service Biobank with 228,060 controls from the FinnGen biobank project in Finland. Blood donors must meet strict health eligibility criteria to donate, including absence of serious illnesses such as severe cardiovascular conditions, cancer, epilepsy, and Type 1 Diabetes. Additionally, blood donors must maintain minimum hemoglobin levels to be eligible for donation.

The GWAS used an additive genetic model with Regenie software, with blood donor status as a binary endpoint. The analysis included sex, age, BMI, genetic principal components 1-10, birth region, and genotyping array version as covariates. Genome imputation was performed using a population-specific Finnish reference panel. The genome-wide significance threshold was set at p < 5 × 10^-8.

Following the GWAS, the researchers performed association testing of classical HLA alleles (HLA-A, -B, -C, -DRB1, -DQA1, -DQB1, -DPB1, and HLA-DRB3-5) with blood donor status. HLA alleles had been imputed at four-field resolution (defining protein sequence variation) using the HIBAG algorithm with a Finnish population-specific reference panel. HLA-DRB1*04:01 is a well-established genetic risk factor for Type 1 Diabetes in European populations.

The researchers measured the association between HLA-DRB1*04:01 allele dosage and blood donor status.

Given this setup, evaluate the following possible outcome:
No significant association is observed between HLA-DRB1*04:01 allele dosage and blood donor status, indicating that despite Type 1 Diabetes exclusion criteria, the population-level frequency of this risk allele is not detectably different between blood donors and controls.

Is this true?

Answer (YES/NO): NO